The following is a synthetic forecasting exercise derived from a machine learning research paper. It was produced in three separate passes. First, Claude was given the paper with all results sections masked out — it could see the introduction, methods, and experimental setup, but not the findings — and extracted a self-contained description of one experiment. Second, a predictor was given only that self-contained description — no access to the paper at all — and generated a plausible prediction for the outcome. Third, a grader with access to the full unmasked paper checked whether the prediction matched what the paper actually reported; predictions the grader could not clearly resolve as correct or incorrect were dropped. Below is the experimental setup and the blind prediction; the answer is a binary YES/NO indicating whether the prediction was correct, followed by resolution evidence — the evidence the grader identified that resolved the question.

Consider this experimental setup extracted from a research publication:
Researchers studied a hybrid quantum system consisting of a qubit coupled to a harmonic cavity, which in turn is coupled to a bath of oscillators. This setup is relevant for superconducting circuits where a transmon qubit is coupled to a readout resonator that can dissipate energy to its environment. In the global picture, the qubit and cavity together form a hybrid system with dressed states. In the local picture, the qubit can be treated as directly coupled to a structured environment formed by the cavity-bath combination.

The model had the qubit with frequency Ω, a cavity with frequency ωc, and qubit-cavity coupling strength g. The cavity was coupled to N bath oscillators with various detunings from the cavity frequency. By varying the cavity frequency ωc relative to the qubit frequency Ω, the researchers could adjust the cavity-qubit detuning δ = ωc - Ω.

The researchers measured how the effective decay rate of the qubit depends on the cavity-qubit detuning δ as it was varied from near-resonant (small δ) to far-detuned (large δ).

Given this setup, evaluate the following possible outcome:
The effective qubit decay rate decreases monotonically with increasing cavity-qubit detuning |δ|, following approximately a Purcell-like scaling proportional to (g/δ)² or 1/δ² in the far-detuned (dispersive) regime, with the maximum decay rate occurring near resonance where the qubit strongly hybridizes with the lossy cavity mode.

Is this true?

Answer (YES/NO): YES